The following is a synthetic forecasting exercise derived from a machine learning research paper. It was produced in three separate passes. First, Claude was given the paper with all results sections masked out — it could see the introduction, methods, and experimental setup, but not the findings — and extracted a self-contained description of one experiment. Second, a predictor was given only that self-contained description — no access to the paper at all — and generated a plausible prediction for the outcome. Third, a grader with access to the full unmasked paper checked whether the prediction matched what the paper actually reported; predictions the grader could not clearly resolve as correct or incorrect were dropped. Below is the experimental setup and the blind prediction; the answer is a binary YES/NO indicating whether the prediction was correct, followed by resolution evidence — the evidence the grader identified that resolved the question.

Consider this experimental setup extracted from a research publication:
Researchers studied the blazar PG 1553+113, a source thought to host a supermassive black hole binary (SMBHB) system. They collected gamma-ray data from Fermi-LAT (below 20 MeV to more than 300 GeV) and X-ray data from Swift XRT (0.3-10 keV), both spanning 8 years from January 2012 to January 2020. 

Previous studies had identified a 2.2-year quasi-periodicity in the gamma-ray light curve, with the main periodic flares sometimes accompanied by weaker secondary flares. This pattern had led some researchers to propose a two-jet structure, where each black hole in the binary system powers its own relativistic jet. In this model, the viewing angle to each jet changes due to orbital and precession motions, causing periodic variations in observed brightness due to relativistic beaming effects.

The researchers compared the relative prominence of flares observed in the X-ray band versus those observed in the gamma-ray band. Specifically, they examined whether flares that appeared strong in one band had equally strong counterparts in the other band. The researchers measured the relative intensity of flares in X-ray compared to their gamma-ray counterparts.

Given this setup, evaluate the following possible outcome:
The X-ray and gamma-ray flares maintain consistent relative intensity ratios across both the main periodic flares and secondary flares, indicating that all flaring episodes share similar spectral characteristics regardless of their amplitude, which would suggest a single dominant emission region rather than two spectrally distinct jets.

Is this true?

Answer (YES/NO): NO